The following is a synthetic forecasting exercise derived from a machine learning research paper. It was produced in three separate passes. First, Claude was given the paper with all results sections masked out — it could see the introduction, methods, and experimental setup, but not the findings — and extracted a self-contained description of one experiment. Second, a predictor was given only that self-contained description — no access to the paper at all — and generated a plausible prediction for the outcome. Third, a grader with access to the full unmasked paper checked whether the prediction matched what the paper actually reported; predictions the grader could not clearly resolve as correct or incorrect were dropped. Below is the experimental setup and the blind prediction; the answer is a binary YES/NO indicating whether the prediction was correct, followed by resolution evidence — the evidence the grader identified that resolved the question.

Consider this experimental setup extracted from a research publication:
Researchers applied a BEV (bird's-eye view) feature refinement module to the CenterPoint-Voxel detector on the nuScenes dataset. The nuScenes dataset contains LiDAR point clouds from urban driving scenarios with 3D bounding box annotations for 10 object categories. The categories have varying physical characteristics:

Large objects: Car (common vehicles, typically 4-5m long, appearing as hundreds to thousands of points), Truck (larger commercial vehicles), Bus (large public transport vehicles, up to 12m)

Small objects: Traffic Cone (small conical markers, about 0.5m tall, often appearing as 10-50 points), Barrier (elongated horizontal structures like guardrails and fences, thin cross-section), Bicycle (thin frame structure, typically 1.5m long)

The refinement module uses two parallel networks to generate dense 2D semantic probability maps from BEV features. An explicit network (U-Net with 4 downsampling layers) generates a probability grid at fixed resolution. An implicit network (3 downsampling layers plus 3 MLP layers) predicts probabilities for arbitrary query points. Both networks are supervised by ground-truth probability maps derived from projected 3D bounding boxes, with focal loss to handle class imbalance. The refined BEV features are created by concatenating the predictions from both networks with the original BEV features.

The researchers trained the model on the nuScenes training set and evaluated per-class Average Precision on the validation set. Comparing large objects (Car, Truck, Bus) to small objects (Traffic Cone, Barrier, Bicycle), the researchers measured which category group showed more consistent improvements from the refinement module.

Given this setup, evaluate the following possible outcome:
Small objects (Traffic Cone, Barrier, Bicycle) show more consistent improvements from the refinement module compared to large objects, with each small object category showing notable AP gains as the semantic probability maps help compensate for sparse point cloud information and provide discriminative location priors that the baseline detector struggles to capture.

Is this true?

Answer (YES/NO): NO